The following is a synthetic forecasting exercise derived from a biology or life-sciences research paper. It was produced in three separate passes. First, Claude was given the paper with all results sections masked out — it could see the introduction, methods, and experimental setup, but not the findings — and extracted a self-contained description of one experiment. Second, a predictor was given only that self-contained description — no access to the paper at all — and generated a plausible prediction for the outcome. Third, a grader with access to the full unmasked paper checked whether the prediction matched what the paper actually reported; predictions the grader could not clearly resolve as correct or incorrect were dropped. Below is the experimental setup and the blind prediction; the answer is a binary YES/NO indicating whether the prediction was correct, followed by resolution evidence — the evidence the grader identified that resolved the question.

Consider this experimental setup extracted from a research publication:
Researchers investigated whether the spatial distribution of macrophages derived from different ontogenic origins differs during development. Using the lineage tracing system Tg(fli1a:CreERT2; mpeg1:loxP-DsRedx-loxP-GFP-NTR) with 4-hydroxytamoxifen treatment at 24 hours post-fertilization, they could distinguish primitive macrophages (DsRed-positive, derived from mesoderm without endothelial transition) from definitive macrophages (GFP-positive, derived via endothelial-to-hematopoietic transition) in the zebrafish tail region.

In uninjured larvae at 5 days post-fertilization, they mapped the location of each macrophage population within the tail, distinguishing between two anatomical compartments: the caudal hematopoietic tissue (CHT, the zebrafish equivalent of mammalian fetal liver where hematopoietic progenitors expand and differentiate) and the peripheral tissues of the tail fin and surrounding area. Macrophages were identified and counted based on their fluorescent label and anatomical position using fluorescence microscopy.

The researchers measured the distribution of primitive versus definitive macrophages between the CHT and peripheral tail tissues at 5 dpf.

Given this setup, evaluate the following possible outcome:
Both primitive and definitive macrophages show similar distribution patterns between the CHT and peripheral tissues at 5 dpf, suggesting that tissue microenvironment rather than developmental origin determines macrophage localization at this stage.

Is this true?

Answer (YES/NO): NO